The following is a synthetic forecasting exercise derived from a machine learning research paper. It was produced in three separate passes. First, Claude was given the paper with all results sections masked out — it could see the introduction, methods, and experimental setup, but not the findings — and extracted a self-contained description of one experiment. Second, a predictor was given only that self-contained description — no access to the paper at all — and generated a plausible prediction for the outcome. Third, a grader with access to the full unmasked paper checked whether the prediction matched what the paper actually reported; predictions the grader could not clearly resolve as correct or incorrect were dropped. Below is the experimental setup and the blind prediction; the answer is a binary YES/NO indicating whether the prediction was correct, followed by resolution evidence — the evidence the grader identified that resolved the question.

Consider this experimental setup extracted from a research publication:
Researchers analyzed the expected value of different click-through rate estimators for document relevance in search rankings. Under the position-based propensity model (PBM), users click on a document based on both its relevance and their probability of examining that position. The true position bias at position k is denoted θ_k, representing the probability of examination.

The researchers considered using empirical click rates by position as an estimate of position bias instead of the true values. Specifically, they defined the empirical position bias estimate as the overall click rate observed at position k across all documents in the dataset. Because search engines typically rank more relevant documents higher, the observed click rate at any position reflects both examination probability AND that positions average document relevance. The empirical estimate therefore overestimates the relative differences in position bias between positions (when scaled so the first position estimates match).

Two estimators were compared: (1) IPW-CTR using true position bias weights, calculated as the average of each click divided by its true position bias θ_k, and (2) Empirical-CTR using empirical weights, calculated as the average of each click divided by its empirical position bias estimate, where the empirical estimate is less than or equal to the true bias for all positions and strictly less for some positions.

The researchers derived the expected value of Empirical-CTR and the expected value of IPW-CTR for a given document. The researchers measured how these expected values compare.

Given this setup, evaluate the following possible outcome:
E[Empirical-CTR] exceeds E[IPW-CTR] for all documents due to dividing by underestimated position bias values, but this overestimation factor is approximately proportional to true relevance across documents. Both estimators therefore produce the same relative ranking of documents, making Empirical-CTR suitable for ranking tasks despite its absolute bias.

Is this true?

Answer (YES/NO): NO